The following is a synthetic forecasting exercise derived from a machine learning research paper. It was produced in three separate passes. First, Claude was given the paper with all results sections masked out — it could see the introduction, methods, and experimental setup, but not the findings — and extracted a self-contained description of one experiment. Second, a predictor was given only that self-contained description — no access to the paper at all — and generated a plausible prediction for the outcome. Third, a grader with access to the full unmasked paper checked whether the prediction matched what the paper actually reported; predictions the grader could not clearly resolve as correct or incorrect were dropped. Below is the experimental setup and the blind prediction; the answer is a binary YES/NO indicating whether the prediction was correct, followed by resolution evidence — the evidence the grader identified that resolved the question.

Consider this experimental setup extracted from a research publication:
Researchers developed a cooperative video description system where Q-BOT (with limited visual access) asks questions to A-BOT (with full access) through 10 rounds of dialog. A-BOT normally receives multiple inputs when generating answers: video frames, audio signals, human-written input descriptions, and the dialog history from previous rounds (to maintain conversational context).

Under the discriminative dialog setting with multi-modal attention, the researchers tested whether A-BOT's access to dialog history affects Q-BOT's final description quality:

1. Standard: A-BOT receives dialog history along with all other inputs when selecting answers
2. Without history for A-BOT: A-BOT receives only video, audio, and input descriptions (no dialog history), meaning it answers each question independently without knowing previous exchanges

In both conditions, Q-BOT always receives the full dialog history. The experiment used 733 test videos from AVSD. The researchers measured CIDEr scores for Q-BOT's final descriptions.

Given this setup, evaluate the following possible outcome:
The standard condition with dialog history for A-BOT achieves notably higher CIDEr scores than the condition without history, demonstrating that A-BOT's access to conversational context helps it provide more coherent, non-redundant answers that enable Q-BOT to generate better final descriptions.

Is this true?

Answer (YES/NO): NO